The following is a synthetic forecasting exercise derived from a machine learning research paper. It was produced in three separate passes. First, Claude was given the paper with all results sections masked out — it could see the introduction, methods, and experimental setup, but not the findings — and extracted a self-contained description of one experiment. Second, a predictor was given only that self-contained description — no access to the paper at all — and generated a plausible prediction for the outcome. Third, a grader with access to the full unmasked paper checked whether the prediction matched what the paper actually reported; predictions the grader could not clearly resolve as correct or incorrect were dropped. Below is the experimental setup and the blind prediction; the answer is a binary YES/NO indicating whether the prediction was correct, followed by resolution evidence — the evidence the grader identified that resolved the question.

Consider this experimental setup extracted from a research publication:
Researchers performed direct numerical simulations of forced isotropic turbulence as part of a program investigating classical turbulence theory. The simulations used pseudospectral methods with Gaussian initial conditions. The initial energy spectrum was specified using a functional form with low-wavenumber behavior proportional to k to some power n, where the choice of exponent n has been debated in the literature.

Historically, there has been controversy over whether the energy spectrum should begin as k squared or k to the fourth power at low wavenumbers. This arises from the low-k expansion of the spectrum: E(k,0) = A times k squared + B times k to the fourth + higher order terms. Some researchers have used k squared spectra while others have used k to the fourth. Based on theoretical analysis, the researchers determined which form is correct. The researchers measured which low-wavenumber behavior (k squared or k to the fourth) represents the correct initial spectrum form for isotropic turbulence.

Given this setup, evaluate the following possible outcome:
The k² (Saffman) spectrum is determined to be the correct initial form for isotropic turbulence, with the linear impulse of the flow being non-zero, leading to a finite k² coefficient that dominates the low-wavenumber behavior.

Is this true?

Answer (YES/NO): NO